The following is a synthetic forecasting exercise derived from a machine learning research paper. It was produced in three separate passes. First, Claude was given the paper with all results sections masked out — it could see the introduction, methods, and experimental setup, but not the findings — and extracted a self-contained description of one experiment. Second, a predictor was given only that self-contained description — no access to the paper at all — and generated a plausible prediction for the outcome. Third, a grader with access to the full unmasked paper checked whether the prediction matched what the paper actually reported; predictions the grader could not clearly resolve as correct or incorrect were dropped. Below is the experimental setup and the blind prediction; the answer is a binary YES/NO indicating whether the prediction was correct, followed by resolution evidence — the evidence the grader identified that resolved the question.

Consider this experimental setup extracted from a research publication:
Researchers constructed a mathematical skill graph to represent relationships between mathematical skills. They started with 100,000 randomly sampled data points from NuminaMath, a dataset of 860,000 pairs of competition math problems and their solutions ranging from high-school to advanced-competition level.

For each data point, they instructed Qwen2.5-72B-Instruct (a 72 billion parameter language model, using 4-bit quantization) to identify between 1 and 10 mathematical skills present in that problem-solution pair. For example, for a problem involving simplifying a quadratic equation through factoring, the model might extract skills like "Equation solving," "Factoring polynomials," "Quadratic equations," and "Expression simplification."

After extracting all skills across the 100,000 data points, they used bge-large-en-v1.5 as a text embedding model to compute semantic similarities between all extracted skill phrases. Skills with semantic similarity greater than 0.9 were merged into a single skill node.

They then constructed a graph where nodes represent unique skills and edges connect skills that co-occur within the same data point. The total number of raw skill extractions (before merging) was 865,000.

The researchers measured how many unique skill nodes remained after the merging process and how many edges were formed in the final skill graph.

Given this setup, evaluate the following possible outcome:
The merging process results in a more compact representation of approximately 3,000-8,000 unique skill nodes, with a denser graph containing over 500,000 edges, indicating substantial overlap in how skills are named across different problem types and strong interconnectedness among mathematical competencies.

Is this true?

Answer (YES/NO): NO